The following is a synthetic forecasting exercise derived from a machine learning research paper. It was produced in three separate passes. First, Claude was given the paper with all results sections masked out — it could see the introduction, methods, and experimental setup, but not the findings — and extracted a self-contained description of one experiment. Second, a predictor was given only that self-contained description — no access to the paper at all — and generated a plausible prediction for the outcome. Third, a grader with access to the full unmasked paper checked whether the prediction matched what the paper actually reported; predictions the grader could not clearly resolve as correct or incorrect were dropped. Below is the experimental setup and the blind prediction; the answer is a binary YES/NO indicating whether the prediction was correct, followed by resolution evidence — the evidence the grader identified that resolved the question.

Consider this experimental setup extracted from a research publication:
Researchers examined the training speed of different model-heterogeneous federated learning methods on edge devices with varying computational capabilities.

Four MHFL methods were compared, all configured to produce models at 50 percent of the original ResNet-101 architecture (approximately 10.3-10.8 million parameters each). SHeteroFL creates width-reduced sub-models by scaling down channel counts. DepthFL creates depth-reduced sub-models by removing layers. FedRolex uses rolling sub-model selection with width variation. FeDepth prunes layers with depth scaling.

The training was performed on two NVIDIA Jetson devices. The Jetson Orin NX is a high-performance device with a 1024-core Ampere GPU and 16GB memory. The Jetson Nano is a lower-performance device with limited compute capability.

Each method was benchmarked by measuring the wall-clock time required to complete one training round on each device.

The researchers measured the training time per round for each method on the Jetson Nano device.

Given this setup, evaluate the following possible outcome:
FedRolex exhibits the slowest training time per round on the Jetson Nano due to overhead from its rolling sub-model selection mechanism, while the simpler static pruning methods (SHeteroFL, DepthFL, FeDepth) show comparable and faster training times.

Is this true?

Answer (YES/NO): NO